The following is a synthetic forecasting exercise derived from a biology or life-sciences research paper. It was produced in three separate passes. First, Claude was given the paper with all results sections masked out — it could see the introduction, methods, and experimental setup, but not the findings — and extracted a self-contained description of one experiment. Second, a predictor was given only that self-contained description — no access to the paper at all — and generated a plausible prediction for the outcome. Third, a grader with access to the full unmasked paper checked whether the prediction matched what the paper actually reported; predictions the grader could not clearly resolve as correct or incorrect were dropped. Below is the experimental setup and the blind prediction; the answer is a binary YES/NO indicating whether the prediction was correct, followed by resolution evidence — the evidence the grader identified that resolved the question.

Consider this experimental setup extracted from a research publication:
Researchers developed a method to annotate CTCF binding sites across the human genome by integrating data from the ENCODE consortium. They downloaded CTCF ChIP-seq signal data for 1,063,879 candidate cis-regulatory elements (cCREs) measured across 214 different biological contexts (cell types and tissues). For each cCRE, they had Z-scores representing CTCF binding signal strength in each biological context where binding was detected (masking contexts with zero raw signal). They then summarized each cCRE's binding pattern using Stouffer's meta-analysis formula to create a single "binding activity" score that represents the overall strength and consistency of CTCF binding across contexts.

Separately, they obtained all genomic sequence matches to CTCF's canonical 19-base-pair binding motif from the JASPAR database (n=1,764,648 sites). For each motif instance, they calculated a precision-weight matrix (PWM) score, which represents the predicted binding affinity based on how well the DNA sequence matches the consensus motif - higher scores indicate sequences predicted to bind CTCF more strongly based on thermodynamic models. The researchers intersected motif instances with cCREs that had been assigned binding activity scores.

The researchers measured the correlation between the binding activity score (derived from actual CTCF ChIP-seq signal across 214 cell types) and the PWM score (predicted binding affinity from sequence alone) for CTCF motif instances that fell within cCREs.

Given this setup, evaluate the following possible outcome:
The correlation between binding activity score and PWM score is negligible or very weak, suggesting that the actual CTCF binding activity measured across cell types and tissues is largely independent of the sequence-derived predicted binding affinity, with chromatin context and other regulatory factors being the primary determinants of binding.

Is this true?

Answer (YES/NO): NO